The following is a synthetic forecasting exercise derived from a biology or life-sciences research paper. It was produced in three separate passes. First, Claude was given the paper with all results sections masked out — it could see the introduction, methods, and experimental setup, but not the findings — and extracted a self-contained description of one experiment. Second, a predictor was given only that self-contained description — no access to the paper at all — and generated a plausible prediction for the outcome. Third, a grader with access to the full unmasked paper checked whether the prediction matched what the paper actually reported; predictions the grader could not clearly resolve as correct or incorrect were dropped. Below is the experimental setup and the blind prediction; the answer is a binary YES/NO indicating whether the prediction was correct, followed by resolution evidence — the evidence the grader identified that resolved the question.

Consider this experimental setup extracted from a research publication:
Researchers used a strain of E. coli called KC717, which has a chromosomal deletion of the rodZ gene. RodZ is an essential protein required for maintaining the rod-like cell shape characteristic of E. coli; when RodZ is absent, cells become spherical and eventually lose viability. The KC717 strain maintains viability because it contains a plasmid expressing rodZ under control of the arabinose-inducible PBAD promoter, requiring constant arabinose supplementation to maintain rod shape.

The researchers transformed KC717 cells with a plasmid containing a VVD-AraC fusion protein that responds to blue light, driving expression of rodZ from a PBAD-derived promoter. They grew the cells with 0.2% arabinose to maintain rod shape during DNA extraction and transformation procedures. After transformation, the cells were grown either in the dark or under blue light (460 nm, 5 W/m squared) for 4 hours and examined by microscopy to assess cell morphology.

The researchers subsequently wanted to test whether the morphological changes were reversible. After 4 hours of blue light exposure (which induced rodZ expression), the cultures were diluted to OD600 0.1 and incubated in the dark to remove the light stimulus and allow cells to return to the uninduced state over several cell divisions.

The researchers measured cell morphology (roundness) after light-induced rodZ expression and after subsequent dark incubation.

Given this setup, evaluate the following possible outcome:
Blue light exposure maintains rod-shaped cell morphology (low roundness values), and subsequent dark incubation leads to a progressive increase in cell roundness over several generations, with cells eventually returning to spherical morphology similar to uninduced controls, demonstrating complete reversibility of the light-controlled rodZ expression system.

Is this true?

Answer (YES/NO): YES